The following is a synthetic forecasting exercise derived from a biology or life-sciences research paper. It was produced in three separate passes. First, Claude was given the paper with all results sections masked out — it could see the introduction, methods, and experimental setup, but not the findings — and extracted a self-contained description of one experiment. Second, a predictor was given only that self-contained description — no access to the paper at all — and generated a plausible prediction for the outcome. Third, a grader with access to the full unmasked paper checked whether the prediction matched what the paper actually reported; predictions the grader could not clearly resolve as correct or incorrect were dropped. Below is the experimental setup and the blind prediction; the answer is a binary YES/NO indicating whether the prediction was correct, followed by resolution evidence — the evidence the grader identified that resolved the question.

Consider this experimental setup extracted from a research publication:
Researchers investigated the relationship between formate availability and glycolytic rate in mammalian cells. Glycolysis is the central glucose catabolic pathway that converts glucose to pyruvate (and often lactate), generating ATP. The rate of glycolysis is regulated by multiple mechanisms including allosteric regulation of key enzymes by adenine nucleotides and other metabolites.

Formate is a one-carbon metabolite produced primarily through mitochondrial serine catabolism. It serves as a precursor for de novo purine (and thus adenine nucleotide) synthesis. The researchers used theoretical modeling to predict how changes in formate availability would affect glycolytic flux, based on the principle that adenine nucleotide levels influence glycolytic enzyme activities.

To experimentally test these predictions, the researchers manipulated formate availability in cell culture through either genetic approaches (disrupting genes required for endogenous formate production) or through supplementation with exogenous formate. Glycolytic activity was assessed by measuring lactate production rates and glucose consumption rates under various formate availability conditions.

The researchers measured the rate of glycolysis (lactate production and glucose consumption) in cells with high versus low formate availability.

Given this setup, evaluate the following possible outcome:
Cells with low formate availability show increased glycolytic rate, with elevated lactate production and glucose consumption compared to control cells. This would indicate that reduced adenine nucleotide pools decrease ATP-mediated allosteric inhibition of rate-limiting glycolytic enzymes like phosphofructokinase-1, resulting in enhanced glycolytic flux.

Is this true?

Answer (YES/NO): NO